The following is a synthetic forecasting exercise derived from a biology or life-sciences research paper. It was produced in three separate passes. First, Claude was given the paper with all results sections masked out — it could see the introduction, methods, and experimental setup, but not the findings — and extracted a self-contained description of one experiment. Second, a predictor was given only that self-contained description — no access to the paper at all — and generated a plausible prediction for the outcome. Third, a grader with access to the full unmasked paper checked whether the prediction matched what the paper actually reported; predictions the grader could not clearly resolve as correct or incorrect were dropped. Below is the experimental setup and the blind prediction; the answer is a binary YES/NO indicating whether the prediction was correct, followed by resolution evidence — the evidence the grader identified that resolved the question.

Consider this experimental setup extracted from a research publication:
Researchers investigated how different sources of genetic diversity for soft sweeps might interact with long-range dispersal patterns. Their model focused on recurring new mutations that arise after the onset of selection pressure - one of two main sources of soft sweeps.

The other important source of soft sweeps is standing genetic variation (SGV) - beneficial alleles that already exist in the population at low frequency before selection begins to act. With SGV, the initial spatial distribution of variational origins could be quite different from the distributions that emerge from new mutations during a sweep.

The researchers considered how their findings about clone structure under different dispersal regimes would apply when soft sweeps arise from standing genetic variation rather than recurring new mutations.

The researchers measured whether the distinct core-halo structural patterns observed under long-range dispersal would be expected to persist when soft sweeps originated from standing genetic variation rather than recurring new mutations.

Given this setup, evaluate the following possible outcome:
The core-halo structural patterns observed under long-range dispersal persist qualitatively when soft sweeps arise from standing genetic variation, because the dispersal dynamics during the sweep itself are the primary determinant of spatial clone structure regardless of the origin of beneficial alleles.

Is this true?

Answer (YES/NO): YES